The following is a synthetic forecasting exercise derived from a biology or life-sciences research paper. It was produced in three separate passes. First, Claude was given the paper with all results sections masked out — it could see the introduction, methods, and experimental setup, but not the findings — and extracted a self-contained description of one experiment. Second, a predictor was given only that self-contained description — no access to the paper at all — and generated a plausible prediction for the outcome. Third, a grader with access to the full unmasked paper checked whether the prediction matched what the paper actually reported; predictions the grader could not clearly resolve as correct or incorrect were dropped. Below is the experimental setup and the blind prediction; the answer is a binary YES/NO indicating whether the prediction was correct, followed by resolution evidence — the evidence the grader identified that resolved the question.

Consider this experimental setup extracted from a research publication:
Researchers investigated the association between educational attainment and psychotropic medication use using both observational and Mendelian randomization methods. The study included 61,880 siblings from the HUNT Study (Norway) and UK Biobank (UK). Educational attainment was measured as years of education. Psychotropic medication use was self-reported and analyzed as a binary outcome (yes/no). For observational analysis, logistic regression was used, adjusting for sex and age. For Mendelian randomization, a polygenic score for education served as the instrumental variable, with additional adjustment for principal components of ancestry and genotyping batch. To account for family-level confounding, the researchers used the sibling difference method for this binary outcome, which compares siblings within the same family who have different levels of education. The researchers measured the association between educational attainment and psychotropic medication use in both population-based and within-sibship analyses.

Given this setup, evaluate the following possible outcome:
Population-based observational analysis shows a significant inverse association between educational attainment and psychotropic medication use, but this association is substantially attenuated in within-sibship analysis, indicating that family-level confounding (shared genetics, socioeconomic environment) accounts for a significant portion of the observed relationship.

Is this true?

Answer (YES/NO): NO